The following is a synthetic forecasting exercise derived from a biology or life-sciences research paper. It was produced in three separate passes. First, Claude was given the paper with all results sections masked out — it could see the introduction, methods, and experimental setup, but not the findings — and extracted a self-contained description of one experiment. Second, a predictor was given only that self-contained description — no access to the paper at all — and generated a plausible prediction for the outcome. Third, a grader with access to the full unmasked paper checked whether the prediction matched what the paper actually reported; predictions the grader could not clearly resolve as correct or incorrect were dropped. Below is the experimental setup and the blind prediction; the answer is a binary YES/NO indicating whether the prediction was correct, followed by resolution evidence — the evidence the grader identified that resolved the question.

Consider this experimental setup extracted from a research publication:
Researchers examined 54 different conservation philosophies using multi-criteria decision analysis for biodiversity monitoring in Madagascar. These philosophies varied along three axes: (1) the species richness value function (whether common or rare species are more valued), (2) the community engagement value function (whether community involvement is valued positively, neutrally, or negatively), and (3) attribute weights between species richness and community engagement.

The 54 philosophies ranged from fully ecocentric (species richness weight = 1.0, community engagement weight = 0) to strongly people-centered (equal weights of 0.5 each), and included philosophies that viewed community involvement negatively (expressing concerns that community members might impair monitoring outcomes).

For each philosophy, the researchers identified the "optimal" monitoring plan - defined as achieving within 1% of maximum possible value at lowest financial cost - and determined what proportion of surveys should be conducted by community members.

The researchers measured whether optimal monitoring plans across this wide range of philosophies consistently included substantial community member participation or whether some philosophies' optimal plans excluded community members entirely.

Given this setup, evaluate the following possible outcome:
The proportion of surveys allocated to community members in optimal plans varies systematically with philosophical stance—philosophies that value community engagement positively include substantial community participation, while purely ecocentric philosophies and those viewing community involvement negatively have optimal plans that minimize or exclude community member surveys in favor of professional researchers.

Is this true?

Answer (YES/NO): NO